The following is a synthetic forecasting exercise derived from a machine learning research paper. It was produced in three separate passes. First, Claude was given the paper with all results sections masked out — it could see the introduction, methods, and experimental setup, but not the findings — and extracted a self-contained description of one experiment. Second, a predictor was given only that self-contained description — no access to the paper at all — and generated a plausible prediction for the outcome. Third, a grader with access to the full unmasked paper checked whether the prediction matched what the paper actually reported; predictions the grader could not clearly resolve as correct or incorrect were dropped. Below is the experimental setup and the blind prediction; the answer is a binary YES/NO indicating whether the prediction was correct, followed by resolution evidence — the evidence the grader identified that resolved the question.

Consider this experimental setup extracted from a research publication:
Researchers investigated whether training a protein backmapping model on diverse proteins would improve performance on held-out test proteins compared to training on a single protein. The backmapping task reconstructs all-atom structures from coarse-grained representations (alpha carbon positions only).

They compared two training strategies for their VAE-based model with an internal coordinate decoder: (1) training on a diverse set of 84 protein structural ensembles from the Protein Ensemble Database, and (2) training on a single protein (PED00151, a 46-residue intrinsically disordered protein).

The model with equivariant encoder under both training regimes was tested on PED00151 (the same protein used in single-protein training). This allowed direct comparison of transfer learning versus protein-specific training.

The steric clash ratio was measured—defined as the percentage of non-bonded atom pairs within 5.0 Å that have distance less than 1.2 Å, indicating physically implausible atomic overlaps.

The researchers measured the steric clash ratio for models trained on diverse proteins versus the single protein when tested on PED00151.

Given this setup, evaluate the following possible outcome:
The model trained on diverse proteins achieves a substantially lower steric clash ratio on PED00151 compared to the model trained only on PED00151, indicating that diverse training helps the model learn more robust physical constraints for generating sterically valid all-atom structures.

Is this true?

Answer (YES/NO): YES